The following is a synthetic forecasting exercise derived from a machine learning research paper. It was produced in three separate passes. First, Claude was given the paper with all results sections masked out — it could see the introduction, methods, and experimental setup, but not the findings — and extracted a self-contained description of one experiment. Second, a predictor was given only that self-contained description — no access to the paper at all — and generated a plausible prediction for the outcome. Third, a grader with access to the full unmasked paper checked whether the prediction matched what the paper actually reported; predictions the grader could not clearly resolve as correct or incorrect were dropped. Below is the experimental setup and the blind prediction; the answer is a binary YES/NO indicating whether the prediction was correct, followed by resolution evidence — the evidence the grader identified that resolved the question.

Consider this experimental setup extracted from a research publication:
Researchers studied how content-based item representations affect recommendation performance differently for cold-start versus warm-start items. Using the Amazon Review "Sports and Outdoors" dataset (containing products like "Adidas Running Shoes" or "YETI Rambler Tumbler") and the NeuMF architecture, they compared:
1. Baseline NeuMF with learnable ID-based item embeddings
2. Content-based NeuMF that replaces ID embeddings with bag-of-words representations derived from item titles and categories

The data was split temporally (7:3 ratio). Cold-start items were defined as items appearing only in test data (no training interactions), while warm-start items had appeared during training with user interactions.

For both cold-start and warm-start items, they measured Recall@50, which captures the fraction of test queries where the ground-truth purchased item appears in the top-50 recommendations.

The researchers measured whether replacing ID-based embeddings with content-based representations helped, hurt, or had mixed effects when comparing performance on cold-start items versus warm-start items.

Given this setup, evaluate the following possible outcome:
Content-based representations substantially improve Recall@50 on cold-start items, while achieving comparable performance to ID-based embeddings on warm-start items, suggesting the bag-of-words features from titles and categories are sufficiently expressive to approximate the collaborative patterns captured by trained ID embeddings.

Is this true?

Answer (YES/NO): NO